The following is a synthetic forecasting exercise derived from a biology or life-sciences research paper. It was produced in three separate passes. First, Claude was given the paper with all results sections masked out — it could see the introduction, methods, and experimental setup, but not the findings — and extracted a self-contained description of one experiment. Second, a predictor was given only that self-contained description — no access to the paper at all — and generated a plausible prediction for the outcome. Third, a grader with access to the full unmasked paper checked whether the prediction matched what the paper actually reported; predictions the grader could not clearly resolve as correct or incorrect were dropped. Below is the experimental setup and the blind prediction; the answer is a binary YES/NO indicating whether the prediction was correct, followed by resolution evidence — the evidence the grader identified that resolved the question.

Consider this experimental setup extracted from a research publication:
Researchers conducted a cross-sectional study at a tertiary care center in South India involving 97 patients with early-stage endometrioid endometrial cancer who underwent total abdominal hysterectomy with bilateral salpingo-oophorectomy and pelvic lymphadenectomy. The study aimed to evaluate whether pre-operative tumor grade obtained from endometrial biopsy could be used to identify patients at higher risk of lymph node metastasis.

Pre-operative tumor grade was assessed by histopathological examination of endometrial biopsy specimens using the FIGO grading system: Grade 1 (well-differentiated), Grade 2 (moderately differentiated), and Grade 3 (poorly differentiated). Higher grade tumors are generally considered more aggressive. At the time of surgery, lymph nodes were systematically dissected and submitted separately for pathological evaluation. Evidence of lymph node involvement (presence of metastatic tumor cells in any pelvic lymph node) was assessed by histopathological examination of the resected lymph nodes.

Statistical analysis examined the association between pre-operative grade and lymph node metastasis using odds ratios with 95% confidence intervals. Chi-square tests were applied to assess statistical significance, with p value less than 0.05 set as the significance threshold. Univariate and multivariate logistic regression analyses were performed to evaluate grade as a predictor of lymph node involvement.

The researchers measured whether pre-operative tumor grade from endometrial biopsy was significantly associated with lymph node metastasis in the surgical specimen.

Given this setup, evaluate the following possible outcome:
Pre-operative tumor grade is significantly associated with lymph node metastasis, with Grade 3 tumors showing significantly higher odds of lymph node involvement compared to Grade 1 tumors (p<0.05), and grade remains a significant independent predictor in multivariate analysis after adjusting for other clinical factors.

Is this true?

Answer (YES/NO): NO